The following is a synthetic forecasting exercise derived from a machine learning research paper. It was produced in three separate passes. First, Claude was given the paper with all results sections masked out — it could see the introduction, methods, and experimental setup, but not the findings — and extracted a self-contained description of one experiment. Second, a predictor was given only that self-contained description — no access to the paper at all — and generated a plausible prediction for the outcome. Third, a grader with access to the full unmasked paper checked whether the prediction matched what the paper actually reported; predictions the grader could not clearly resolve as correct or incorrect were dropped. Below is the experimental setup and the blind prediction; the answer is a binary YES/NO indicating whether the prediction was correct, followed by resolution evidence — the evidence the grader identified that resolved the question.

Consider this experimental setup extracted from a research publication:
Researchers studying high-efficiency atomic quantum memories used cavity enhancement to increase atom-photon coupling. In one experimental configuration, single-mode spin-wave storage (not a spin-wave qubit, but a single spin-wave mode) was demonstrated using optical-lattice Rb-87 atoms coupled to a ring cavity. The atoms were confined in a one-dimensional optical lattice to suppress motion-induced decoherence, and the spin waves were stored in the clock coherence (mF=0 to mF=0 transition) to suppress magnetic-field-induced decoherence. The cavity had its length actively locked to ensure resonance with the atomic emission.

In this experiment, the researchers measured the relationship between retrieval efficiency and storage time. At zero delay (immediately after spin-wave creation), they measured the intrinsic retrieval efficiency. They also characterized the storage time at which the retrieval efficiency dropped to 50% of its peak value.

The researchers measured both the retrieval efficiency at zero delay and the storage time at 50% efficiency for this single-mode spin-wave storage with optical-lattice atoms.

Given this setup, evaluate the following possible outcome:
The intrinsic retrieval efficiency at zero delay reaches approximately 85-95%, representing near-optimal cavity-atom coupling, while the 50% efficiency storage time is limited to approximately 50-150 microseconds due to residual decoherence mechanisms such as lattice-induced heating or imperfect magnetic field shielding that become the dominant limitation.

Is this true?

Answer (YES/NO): NO